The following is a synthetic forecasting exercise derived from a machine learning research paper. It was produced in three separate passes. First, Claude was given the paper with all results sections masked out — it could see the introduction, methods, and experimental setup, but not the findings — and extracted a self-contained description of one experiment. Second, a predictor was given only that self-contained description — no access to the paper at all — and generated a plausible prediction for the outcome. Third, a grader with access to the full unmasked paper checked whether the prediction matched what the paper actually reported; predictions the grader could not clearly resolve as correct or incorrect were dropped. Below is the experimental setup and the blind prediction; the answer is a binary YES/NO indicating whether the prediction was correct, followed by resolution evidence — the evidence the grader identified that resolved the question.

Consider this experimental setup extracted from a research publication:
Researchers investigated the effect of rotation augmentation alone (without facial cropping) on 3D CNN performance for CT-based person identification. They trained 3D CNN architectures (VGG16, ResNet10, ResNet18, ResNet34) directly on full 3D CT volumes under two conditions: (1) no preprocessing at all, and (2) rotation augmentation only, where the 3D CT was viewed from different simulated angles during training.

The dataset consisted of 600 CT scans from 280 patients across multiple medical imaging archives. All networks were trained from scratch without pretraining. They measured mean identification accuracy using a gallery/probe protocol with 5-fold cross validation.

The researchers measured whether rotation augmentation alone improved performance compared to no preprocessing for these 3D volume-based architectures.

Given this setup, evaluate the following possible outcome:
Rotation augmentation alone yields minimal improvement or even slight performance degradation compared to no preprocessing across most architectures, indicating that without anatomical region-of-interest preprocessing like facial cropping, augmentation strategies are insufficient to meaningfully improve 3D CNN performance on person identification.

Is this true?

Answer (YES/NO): YES